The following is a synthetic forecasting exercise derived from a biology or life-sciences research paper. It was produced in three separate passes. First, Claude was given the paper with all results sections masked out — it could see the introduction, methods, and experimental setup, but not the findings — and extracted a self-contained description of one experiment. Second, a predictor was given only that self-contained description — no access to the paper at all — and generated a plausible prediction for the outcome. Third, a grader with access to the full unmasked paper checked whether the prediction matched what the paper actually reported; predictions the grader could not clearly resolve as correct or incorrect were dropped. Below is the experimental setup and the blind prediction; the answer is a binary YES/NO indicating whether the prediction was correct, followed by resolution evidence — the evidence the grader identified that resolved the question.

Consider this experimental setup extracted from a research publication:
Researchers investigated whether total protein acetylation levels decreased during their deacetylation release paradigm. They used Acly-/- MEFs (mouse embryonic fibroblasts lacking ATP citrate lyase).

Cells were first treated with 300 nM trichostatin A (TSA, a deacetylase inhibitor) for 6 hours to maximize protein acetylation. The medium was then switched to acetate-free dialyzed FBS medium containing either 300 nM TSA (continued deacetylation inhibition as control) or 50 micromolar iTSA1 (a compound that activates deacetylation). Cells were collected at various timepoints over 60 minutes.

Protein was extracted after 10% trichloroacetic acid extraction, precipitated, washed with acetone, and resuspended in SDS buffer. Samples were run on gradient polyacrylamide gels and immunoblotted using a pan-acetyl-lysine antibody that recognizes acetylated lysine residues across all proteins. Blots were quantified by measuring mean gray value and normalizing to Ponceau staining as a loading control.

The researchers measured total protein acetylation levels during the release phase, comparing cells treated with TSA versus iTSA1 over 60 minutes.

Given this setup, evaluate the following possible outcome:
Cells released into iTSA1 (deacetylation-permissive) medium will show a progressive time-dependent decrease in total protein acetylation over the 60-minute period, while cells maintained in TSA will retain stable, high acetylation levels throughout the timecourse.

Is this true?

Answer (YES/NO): NO